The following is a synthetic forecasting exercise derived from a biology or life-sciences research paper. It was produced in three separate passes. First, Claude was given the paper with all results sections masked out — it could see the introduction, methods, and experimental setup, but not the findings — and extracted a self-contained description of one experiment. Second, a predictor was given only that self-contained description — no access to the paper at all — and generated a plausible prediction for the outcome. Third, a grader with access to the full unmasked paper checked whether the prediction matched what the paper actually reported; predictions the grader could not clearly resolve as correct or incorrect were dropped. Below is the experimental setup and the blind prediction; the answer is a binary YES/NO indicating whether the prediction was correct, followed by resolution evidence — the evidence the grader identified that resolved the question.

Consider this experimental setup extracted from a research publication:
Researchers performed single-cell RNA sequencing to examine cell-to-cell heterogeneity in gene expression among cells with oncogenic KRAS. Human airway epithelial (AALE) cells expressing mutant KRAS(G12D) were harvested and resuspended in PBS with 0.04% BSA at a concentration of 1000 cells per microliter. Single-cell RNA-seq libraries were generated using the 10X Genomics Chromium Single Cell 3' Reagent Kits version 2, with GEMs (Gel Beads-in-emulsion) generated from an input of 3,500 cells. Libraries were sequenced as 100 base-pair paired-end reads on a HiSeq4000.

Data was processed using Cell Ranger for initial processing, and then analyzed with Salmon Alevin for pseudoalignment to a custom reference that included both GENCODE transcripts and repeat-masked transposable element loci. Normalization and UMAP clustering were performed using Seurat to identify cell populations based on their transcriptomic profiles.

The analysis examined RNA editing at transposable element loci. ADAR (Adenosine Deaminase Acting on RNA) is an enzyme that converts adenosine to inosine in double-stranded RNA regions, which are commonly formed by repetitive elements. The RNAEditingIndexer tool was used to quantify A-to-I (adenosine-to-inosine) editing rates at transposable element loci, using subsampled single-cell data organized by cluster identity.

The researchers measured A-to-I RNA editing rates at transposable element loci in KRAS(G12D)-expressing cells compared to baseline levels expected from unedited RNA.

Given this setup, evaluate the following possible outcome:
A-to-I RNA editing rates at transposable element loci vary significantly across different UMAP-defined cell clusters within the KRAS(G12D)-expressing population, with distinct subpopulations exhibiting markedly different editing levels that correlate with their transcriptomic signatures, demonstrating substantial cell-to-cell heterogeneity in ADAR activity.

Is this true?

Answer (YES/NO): YES